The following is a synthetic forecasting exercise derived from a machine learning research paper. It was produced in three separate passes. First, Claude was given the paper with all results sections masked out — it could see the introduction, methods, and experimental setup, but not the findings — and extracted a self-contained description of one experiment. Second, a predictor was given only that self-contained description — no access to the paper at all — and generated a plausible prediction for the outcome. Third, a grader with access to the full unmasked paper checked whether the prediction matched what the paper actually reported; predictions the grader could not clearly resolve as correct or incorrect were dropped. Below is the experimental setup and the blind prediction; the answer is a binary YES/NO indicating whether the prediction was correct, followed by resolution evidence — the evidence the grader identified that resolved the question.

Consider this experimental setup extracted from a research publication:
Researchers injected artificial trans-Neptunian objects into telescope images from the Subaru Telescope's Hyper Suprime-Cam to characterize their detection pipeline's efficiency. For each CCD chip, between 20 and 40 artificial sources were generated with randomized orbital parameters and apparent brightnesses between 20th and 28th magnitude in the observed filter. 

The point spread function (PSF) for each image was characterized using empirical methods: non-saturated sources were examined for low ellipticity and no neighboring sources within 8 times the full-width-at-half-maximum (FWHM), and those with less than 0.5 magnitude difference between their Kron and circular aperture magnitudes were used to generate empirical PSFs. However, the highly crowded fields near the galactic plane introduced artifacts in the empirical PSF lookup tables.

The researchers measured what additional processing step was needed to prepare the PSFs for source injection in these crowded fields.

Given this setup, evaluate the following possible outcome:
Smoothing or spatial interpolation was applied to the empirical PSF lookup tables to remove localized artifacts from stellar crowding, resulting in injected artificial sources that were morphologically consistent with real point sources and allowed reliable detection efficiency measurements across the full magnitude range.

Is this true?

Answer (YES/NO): NO